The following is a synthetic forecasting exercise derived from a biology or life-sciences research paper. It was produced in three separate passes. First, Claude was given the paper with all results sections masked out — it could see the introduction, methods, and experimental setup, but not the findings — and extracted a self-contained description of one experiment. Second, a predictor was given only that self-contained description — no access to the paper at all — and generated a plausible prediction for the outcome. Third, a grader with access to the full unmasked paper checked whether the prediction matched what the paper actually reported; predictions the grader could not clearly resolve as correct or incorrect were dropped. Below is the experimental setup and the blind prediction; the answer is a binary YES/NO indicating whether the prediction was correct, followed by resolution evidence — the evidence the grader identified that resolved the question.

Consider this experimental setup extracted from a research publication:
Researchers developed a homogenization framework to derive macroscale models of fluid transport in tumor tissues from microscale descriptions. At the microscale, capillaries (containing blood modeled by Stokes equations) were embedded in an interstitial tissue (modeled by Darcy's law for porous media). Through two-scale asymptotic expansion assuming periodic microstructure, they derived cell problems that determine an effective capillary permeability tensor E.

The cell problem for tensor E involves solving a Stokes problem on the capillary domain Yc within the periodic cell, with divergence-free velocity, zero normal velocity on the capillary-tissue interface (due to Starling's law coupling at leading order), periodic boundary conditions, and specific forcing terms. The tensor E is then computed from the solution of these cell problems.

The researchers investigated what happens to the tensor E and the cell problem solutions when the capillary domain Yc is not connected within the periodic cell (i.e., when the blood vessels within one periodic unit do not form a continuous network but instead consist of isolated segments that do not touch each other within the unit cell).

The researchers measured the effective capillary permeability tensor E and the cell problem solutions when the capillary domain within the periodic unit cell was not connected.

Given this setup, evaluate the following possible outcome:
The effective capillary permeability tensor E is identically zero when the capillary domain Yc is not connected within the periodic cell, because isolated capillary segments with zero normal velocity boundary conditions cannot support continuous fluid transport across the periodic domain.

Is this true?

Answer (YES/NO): YES